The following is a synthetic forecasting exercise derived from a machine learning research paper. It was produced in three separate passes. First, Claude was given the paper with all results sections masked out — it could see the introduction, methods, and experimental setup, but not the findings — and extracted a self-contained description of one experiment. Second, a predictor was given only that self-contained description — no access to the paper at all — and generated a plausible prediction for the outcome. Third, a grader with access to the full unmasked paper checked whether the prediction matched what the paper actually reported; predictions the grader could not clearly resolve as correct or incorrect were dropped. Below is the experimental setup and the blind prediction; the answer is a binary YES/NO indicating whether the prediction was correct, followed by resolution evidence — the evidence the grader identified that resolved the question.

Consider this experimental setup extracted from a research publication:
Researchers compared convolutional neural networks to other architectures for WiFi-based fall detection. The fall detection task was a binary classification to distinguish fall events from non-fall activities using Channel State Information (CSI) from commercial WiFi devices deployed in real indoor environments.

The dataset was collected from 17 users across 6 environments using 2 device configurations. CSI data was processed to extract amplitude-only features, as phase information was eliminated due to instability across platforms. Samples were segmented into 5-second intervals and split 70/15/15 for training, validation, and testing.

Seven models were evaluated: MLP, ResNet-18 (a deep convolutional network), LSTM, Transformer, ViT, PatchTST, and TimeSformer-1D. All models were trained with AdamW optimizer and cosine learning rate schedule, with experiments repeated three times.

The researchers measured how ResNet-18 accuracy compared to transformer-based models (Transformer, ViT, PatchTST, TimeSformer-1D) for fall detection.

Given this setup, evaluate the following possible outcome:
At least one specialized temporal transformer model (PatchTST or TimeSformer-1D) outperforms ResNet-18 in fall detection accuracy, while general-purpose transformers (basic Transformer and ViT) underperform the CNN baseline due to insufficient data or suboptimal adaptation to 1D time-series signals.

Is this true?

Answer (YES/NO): NO